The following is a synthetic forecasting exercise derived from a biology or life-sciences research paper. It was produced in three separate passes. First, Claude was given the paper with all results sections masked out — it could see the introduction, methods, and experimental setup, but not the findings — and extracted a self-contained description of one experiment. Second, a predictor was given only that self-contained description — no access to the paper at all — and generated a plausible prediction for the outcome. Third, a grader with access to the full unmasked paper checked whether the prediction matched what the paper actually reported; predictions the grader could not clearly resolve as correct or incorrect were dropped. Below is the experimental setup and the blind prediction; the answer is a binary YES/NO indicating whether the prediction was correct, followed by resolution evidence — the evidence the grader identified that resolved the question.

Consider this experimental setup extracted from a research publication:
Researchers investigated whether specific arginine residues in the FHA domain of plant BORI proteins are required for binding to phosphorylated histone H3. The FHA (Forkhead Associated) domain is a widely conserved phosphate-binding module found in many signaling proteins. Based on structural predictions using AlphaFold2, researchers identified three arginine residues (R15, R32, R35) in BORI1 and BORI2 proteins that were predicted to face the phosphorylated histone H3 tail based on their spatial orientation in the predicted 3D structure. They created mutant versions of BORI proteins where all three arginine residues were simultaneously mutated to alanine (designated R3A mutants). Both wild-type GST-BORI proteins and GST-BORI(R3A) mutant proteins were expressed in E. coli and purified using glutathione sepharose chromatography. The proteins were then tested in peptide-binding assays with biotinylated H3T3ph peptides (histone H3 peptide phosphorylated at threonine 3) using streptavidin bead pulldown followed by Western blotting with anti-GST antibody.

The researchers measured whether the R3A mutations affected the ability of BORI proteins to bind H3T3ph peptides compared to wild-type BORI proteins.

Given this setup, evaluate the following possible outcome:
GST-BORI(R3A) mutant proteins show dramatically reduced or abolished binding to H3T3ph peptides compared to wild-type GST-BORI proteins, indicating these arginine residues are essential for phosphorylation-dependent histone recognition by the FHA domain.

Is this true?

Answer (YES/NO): YES